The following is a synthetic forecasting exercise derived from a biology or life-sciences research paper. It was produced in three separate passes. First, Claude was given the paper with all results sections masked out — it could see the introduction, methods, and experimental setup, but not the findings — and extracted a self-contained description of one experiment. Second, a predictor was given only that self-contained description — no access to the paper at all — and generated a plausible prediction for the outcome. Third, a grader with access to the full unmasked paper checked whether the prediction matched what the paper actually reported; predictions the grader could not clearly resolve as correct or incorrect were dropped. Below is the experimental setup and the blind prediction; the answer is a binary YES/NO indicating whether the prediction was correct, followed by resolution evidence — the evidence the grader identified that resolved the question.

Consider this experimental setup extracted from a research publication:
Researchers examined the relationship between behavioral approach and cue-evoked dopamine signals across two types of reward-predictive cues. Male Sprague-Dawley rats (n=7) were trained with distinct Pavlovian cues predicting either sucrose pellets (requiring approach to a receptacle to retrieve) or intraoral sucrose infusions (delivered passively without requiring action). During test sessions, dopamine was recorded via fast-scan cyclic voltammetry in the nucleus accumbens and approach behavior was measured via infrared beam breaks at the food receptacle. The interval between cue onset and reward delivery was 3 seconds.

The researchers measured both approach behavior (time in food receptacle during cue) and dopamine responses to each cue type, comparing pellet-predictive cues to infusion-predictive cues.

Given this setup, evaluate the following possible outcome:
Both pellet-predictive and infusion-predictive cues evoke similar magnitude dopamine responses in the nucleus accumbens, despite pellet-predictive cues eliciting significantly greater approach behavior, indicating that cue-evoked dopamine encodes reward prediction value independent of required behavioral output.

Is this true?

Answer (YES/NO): NO